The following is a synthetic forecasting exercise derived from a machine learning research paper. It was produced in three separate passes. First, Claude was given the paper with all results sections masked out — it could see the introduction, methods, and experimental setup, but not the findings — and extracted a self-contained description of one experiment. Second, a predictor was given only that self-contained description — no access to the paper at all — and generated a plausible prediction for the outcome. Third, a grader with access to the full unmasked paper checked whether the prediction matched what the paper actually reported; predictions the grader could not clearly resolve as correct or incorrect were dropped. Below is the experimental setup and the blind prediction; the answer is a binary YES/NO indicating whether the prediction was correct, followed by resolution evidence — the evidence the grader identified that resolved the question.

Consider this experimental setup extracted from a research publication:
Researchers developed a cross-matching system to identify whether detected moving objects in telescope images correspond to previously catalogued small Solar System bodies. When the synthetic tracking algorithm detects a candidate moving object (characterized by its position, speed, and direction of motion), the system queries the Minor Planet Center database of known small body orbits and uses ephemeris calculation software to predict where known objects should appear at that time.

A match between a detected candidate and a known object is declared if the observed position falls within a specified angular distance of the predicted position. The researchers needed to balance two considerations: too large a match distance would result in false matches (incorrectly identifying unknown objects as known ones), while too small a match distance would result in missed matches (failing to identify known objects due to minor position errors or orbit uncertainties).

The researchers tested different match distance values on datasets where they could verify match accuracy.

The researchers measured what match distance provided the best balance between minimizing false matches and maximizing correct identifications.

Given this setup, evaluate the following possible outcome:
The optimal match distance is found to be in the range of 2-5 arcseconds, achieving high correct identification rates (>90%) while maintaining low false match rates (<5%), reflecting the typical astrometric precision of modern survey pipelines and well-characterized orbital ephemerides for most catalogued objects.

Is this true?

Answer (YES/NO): NO